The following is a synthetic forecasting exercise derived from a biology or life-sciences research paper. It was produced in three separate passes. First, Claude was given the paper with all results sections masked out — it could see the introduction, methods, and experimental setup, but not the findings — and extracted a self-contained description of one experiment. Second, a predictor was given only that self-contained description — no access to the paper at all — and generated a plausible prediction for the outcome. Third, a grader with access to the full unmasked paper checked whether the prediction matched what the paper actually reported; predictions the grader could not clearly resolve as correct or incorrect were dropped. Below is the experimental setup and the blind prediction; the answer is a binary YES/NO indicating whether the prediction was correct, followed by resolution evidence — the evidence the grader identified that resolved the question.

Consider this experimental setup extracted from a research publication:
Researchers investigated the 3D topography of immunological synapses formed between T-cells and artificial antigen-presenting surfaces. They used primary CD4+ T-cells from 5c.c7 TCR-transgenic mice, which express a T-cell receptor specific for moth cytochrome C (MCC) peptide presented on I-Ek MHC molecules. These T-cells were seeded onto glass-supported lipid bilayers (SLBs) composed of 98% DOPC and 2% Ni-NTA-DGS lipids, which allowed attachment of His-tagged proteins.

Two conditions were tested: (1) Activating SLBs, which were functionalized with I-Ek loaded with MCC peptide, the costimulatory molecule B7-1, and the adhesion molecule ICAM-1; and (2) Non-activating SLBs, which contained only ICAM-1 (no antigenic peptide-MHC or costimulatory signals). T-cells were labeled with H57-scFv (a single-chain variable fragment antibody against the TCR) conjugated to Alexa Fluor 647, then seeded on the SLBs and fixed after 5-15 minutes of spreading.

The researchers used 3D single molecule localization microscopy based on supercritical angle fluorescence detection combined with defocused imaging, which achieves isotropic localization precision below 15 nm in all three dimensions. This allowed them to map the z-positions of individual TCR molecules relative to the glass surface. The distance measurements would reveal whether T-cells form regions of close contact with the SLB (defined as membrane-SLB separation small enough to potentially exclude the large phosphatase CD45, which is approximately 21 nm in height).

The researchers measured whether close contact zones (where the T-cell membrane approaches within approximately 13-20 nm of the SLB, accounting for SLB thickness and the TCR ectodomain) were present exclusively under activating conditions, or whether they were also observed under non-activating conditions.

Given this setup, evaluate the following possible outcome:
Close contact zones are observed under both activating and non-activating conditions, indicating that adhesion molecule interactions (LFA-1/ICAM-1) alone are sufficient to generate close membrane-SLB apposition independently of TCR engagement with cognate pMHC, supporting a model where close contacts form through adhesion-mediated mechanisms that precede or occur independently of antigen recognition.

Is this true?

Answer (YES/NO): YES